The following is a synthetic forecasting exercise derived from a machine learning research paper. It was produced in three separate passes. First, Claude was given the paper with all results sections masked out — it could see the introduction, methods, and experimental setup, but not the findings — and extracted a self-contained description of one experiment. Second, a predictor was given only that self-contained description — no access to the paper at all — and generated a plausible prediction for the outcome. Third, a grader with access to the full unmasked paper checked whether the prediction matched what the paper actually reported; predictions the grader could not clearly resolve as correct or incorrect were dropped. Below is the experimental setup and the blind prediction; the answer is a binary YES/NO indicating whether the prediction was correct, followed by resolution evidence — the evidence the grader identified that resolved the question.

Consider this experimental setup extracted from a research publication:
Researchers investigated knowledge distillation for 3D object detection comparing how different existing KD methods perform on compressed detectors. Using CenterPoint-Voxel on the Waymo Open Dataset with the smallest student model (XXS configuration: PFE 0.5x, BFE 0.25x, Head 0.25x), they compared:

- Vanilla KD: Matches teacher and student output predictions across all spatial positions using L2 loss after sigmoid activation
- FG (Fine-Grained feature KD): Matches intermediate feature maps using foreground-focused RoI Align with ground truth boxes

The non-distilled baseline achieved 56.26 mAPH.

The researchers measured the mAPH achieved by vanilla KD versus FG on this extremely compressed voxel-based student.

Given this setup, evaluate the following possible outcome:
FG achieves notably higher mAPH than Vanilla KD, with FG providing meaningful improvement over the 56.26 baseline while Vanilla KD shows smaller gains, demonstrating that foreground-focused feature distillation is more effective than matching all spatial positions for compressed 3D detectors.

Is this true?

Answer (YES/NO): NO